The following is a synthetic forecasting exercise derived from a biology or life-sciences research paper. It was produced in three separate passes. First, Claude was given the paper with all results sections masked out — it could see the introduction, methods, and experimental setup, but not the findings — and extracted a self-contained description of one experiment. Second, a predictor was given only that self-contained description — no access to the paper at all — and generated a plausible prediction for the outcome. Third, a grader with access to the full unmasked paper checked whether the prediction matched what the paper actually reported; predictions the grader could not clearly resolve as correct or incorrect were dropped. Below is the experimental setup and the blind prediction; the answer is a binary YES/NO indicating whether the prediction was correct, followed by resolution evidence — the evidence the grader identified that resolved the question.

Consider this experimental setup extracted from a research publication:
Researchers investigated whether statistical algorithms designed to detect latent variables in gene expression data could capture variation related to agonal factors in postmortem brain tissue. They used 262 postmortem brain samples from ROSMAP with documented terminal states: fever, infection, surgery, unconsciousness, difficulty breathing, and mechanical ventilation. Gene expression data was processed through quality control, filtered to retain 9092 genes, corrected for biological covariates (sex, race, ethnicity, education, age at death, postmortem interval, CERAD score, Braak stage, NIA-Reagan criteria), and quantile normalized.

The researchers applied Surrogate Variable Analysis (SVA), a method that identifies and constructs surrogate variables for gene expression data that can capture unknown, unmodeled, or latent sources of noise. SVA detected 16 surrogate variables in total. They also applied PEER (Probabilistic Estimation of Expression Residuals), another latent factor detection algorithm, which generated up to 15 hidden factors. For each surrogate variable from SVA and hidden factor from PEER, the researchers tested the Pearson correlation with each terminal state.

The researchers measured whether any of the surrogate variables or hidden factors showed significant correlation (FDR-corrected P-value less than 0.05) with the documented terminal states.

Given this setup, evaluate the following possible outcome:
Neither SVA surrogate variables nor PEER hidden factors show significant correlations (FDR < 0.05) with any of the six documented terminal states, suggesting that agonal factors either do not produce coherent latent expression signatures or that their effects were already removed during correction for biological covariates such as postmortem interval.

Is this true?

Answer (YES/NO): NO